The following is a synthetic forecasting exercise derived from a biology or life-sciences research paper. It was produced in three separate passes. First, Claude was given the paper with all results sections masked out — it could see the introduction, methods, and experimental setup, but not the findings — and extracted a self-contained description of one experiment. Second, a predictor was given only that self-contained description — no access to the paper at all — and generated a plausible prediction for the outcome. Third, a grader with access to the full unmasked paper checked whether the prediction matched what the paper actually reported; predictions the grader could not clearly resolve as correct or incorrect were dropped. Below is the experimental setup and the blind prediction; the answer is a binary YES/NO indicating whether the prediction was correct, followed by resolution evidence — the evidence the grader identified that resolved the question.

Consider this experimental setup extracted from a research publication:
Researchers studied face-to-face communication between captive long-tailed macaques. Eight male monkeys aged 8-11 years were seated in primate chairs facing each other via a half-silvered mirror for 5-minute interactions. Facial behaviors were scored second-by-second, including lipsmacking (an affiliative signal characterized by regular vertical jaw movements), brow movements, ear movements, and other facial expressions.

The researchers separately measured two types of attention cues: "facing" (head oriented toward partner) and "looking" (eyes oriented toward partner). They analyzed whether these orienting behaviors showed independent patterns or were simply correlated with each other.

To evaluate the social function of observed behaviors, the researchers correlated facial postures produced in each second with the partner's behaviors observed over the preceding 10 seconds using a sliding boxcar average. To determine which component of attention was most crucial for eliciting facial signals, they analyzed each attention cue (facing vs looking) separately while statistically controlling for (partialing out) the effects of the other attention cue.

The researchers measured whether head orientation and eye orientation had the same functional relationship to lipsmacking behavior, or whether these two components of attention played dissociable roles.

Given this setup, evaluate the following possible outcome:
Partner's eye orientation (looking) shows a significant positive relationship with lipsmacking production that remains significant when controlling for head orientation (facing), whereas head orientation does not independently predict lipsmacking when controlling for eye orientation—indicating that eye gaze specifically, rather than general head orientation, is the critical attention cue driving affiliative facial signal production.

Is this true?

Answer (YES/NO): NO